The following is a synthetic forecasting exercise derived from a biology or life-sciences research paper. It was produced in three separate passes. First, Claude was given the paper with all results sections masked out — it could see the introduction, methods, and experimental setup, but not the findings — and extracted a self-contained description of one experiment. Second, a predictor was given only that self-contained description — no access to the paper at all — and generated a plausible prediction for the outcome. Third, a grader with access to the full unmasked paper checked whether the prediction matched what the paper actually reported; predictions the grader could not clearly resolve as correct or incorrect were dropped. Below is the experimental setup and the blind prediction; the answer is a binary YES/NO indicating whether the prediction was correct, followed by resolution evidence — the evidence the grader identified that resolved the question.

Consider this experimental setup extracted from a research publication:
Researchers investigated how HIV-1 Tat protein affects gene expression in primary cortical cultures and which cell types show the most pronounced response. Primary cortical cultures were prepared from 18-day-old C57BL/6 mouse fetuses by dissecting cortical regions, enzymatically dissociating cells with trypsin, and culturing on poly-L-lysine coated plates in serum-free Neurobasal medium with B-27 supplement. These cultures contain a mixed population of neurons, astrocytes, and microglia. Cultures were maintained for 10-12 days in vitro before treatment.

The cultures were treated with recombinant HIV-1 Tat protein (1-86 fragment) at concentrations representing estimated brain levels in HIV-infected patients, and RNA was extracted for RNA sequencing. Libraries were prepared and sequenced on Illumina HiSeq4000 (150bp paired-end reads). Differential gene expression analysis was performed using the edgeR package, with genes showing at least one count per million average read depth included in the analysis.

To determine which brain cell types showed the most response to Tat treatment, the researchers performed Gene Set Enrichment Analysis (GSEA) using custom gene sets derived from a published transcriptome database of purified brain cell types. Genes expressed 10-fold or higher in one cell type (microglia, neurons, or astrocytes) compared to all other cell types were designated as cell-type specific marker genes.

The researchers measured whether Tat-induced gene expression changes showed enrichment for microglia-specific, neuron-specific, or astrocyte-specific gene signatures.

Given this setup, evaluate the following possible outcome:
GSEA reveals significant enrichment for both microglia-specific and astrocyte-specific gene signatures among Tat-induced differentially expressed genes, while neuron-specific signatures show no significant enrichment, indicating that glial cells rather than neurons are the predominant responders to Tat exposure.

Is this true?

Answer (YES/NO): NO